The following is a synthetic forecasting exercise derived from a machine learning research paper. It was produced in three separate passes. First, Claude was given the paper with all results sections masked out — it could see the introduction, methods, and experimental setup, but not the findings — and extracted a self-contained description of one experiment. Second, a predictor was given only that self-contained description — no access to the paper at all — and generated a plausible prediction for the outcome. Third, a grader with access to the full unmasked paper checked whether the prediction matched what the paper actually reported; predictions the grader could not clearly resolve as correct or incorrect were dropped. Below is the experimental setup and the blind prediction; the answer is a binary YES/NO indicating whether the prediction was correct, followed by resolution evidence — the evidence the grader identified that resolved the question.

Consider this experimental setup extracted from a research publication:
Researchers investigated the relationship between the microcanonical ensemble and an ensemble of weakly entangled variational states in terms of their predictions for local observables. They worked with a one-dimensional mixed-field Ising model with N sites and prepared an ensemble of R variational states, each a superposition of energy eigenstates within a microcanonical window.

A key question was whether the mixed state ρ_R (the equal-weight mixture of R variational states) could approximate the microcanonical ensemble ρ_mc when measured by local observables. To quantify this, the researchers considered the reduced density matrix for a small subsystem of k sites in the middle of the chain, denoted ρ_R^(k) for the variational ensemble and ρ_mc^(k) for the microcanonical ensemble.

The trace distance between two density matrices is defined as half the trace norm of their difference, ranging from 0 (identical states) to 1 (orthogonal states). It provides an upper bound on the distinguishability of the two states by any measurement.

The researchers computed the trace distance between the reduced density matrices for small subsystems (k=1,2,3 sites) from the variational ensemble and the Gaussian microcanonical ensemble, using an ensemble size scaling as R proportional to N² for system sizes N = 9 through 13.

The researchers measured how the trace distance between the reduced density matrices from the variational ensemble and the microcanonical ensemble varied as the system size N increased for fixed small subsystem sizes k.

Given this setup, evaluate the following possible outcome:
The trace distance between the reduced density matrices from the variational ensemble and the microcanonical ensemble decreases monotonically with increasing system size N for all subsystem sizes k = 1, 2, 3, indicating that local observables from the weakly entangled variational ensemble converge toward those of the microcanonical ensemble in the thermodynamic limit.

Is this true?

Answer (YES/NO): NO